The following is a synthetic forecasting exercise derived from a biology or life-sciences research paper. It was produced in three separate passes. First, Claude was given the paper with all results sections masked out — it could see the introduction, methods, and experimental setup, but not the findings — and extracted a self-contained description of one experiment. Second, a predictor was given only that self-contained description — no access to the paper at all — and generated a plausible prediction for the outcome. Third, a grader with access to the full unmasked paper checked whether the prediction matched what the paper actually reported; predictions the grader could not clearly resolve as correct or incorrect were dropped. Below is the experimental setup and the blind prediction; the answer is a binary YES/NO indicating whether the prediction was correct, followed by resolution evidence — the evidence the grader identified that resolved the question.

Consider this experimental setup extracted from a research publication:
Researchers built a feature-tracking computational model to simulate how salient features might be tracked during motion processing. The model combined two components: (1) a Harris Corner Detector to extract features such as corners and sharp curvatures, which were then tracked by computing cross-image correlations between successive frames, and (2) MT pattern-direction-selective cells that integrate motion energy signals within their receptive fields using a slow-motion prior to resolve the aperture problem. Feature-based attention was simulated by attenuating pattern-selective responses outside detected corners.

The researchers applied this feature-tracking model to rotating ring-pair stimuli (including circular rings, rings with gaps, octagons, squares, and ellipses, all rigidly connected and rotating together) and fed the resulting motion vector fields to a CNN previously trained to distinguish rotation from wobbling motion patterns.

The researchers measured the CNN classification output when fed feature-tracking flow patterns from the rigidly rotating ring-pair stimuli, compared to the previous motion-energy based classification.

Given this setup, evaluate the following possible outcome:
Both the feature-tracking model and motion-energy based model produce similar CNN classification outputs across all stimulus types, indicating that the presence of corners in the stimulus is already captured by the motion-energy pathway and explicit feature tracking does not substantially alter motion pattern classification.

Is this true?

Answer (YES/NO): NO